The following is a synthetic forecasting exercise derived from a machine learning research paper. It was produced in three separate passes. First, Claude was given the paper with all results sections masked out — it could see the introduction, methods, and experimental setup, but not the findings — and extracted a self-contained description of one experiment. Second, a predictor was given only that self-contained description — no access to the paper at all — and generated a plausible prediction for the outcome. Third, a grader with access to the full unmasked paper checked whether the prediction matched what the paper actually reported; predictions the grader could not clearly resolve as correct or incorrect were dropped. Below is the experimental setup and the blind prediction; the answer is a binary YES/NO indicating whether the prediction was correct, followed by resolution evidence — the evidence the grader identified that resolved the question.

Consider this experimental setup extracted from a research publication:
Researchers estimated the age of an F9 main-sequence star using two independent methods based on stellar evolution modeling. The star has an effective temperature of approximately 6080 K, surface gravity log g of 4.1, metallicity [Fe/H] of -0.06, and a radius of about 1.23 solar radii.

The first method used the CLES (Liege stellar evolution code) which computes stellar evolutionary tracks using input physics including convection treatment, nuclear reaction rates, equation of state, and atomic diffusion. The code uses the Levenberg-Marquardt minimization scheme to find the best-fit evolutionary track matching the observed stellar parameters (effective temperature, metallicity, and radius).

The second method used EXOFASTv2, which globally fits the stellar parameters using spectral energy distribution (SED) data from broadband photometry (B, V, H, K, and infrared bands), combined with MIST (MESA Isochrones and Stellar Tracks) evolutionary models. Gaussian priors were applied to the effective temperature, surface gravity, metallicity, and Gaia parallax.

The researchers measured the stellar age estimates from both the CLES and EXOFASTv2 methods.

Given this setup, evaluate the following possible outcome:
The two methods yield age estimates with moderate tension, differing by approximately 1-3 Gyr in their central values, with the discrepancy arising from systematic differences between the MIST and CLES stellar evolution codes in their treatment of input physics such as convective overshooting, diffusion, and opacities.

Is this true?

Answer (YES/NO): NO